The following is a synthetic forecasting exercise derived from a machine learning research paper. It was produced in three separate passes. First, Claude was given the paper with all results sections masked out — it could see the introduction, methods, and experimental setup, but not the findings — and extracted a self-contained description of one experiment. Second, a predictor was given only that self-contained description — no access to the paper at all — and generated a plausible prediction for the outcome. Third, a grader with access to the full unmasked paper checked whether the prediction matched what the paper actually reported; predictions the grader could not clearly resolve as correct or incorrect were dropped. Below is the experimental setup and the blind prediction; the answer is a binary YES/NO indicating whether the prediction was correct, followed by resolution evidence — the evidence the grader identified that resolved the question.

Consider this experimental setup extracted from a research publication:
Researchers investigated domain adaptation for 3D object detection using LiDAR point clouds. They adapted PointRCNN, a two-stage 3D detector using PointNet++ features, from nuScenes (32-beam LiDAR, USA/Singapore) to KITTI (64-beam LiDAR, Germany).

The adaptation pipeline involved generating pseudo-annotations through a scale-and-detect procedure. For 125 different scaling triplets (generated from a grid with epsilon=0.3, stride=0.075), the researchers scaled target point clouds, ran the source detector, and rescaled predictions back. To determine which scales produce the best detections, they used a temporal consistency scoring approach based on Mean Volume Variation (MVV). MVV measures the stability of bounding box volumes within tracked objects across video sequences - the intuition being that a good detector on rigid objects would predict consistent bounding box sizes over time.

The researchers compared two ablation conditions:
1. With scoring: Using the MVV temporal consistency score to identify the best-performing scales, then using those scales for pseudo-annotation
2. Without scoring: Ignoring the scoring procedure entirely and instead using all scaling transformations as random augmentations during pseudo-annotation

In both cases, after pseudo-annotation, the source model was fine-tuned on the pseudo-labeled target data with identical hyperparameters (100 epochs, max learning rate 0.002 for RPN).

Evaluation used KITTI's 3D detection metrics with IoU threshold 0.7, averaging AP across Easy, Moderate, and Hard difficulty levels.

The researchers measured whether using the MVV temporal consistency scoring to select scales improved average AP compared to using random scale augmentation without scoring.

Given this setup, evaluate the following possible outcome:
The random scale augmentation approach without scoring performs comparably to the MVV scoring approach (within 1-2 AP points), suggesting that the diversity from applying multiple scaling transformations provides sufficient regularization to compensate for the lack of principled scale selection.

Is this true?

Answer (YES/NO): NO